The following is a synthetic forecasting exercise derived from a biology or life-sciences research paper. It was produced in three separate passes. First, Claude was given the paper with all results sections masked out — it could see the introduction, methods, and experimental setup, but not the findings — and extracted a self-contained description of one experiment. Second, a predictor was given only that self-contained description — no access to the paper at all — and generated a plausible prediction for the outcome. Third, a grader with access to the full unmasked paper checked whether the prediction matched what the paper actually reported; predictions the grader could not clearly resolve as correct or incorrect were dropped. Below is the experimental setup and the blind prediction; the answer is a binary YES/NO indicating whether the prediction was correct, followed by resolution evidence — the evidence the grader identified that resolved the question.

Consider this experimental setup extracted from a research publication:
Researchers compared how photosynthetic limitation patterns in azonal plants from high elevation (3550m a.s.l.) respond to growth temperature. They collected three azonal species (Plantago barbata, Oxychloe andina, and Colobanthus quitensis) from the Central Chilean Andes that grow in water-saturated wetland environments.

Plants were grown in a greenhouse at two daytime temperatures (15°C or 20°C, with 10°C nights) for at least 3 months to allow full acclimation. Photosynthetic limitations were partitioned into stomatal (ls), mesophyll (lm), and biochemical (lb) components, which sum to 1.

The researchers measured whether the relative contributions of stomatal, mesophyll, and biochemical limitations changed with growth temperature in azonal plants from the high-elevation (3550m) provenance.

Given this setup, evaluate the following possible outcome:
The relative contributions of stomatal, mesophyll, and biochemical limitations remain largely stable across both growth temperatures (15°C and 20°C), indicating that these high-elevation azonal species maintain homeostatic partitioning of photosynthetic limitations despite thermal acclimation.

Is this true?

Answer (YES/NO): YES